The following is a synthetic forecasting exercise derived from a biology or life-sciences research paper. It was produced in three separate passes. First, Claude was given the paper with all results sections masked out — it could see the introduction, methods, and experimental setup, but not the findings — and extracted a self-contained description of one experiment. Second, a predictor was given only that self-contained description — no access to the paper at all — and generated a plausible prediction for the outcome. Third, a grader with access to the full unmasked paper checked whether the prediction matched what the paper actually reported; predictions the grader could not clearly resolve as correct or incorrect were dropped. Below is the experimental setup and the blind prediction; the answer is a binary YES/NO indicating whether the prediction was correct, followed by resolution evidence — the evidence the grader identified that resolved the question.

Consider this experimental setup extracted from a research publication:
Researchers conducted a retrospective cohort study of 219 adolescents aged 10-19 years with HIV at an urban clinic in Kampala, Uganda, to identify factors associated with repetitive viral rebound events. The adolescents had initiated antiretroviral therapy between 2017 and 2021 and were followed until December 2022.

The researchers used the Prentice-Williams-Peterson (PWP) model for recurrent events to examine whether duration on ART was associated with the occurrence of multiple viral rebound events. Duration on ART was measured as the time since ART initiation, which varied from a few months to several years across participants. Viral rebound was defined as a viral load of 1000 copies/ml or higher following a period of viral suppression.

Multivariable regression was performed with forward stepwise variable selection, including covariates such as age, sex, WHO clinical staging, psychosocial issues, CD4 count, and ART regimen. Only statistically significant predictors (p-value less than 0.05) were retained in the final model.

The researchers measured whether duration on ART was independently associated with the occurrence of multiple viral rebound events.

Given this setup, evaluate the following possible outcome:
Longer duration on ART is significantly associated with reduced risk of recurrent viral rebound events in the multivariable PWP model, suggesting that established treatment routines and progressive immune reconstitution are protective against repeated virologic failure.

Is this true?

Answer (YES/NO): YES